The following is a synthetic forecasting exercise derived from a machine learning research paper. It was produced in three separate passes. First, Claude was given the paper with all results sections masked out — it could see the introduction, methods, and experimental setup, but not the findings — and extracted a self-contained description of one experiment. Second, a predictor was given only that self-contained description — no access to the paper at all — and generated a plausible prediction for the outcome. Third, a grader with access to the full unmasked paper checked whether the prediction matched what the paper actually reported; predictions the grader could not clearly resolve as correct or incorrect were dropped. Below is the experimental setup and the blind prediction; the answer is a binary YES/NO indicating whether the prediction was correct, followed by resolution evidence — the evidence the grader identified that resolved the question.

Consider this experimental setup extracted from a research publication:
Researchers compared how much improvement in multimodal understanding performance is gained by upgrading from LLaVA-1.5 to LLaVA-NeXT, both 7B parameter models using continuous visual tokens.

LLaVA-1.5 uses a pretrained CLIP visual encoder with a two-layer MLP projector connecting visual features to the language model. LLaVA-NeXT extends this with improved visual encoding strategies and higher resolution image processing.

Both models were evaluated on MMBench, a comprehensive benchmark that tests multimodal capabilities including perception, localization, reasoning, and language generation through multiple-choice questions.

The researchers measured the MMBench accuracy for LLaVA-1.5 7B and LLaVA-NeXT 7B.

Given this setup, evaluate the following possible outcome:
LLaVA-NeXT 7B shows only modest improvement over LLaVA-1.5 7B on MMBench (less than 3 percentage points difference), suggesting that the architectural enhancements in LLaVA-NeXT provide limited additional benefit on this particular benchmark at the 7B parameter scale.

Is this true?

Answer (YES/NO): NO